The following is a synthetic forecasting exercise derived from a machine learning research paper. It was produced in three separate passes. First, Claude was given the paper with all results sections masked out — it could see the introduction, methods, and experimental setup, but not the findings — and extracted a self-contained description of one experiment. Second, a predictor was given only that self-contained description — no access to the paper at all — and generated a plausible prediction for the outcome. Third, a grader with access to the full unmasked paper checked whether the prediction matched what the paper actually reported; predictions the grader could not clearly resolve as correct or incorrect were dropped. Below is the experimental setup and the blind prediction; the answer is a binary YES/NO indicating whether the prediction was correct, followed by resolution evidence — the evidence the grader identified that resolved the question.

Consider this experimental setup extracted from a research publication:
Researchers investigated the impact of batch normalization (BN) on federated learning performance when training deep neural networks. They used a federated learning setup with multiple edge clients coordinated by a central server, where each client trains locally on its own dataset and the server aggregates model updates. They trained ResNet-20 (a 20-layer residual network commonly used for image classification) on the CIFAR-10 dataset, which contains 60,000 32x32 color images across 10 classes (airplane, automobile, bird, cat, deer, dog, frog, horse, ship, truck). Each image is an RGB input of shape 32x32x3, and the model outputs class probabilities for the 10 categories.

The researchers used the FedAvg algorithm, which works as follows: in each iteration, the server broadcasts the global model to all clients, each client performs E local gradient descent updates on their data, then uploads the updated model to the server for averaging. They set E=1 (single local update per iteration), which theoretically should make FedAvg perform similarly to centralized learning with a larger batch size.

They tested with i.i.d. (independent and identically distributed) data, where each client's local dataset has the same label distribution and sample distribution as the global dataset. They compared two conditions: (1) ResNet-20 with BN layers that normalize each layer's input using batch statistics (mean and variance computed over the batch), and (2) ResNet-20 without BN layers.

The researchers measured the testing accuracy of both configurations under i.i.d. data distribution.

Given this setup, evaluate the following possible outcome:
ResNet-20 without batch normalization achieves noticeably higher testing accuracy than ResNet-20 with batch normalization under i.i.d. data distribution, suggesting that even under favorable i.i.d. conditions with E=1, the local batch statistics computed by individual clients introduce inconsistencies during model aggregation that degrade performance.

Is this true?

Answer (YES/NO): NO